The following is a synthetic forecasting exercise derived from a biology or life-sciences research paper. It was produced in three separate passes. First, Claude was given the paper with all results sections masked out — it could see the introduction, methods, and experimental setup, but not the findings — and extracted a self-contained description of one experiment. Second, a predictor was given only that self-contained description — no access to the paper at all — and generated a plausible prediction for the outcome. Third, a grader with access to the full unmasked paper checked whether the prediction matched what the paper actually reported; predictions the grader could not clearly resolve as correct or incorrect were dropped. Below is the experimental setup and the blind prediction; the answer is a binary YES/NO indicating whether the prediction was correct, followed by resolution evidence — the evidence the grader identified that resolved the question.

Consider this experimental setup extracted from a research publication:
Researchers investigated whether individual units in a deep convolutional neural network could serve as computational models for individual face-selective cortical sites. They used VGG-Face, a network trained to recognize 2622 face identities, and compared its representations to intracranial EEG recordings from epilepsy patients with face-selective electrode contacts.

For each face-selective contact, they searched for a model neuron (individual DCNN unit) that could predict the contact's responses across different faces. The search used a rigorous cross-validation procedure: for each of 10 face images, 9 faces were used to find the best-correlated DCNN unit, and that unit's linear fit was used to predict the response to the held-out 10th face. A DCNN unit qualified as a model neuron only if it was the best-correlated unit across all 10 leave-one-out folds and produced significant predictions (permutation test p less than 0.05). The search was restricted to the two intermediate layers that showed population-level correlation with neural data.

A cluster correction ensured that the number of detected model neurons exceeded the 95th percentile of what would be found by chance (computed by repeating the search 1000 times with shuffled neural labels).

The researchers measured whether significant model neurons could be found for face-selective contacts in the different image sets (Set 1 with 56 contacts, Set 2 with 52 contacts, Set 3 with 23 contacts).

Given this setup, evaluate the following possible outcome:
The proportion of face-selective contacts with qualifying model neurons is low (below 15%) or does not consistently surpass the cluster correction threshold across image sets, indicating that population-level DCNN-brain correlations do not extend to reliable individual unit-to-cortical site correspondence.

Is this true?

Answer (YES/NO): NO